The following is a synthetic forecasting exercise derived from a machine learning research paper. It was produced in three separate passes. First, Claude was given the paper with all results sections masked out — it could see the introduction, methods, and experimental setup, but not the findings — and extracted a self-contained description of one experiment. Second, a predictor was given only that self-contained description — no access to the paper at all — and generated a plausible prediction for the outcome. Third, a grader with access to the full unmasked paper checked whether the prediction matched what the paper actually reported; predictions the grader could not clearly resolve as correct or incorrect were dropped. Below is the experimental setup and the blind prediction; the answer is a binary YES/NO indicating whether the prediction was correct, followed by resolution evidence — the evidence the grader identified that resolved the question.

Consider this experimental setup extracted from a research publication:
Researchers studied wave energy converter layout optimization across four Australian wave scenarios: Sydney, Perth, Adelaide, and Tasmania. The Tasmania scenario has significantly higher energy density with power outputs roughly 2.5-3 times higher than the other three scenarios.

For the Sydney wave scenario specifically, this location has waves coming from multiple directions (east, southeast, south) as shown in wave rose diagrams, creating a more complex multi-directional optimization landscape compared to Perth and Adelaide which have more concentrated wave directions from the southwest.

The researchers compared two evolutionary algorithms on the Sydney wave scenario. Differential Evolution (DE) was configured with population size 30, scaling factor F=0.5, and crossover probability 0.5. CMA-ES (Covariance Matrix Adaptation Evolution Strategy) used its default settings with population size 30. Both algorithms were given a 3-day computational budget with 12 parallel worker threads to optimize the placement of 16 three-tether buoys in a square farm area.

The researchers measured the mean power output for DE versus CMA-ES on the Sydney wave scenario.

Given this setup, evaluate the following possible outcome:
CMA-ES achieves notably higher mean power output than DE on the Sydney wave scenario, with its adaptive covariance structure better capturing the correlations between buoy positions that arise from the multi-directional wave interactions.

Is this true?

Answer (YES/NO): NO